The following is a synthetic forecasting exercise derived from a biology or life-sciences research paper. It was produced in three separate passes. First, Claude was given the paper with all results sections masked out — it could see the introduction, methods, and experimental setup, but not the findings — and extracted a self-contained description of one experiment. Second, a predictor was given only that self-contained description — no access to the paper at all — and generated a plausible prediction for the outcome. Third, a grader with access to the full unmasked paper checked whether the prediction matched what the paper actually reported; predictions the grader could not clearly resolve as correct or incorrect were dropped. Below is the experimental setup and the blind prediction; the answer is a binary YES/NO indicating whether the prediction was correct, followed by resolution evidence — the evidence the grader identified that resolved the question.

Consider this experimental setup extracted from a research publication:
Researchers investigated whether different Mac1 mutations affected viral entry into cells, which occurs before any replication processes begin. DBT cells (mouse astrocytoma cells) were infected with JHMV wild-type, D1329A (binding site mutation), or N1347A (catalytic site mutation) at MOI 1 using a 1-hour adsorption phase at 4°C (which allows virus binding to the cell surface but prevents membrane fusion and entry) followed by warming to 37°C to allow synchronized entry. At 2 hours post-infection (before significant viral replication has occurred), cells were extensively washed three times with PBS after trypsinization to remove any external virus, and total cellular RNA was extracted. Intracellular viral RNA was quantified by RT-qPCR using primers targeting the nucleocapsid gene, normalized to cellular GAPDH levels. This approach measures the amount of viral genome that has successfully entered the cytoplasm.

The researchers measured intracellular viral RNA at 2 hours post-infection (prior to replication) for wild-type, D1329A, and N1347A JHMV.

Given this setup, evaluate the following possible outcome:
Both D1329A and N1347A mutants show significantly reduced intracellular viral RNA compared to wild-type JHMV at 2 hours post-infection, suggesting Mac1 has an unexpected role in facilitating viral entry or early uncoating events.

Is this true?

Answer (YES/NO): NO